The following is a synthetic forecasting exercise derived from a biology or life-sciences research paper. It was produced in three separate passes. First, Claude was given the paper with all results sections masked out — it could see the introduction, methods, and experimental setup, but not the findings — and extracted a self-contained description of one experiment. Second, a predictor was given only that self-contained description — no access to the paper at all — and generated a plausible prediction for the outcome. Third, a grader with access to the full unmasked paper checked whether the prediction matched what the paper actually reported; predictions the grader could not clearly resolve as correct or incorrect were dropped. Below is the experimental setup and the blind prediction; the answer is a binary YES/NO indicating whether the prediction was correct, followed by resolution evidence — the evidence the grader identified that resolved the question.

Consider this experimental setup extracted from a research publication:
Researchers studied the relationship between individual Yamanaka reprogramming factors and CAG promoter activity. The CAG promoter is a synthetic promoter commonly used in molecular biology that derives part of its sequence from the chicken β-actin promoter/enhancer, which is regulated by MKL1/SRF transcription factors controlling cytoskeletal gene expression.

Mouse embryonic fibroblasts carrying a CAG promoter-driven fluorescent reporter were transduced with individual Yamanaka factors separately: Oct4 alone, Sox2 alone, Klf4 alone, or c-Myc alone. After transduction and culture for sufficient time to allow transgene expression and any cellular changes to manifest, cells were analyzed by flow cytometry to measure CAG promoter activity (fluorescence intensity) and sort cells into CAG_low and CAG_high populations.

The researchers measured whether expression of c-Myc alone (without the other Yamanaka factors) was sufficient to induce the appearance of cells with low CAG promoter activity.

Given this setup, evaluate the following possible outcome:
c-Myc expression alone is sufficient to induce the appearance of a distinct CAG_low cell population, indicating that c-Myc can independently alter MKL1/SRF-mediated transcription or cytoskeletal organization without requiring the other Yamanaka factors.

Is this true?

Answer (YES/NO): YES